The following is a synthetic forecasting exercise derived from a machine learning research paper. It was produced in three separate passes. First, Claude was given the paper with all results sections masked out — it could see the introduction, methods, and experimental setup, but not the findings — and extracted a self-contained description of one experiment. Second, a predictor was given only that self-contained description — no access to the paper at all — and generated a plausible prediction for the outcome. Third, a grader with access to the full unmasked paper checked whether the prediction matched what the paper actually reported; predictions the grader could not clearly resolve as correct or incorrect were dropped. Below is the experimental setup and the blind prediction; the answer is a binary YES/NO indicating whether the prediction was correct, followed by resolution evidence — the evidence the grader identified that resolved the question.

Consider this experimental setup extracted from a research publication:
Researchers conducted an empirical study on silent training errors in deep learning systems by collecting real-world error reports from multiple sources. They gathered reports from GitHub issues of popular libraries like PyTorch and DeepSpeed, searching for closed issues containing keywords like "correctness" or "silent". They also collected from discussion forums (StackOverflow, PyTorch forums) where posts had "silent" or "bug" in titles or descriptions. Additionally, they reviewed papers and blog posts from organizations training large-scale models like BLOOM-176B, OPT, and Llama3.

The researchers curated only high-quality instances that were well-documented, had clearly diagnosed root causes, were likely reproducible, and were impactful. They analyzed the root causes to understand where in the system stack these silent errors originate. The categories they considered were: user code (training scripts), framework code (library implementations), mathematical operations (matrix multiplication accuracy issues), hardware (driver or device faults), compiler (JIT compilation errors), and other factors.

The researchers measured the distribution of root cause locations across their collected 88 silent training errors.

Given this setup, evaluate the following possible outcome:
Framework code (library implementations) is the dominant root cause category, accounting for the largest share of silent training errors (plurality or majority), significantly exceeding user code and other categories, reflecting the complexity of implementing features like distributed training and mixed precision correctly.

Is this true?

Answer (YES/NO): NO